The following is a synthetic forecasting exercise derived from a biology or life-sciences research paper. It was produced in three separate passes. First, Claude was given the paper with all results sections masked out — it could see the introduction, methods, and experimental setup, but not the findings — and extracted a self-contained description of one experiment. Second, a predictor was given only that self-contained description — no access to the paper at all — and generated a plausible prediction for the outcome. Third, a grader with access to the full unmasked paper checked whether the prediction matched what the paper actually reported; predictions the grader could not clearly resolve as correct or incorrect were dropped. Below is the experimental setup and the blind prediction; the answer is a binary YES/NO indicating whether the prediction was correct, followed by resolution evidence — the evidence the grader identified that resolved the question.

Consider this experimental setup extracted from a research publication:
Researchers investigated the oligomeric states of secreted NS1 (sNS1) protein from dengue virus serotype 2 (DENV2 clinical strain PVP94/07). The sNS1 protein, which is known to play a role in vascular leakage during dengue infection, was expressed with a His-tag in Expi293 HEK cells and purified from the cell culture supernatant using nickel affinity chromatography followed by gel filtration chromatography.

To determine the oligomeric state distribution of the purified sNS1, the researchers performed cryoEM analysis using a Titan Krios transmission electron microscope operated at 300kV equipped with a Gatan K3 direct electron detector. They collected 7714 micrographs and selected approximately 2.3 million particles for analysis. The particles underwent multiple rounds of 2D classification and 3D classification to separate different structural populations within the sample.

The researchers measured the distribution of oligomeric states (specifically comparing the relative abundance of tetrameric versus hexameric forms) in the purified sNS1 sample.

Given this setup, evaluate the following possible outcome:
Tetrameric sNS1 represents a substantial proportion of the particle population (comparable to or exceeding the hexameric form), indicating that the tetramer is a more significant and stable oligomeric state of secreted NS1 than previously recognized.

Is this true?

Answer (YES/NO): YES